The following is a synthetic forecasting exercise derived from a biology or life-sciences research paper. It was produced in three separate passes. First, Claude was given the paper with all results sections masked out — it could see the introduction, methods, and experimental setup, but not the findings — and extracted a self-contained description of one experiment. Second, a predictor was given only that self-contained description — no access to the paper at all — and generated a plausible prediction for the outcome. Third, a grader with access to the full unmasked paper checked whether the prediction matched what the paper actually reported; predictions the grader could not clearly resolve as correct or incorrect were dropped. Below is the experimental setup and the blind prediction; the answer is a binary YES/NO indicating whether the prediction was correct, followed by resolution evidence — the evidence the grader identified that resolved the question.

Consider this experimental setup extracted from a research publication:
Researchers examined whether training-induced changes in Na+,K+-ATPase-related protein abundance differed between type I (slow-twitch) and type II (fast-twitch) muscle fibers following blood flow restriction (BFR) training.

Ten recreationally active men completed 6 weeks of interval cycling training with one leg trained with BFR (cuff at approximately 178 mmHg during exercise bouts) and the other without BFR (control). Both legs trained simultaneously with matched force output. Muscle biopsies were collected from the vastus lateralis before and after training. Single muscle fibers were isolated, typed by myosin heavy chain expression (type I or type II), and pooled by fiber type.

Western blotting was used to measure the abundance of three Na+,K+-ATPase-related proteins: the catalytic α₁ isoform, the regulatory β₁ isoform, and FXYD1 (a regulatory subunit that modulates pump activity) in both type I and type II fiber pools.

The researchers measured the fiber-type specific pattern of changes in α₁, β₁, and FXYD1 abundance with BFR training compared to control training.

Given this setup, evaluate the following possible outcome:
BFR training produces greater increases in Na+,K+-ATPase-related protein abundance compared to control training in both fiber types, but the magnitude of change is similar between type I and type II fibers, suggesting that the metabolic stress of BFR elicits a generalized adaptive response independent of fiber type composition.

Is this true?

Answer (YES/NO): NO